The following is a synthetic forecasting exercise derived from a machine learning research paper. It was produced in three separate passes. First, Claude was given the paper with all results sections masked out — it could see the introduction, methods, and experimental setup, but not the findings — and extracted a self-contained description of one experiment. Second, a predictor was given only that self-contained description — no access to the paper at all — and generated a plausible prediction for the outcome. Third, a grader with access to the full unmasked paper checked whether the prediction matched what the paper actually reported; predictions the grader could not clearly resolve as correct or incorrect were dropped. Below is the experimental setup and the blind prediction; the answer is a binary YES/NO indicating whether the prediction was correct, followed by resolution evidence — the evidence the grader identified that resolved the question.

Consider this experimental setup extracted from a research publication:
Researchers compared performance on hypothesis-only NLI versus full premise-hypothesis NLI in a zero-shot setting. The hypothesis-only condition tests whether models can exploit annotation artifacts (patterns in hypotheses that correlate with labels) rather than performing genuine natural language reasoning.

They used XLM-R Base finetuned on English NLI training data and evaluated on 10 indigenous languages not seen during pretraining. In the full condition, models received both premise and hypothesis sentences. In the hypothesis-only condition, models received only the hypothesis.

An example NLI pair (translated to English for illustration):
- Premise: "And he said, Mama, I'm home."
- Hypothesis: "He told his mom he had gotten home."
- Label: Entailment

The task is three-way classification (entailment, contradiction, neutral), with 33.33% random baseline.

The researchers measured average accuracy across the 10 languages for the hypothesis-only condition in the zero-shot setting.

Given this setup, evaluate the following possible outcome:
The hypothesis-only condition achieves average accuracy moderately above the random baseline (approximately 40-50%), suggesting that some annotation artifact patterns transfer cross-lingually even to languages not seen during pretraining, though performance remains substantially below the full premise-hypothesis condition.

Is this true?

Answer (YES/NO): NO